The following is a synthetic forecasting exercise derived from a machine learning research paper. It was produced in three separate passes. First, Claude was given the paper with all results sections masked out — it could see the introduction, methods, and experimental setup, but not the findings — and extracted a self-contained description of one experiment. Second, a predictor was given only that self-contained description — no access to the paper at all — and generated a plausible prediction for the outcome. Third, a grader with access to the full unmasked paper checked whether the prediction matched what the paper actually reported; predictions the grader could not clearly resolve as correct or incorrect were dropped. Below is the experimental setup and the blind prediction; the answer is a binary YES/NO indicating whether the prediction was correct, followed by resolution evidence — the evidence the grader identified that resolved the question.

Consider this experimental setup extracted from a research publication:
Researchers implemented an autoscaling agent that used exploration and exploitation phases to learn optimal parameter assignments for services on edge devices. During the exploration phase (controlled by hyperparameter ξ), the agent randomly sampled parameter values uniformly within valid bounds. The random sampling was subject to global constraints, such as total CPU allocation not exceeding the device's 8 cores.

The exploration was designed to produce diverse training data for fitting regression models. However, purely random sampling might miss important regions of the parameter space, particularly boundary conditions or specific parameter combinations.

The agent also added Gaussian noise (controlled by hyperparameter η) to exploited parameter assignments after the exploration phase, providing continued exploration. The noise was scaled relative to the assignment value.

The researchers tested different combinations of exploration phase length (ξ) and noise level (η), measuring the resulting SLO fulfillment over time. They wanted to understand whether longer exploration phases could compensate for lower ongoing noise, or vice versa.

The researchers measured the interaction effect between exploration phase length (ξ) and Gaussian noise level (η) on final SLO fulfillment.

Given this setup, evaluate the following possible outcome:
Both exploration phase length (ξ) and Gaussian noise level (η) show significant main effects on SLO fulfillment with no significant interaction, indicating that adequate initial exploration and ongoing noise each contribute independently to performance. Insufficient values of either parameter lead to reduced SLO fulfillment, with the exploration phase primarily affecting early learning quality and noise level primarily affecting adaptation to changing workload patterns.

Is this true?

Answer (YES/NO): NO